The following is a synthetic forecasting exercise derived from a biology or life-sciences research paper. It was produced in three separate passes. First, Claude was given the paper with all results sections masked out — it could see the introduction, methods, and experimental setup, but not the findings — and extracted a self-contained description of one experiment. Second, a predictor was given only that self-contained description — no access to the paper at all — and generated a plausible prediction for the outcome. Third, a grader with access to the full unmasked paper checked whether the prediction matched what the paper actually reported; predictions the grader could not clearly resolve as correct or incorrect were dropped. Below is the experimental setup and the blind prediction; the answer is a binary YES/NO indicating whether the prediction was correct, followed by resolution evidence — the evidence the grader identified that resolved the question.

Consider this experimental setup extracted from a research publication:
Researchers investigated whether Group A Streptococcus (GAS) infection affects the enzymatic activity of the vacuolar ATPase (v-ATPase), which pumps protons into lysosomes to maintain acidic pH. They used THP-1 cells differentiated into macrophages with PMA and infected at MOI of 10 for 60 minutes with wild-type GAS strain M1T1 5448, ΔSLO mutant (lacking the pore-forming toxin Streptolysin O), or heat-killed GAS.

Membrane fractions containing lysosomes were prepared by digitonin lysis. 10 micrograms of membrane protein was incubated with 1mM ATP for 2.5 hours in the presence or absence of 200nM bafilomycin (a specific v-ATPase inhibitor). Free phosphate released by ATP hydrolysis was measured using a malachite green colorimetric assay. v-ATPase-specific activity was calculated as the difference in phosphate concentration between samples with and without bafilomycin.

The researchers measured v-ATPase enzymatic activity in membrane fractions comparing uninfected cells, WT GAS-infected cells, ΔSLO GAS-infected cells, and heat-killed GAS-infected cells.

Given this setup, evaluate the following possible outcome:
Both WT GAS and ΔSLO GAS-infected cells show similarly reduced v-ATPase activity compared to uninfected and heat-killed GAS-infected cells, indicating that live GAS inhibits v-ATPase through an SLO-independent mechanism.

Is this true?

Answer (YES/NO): NO